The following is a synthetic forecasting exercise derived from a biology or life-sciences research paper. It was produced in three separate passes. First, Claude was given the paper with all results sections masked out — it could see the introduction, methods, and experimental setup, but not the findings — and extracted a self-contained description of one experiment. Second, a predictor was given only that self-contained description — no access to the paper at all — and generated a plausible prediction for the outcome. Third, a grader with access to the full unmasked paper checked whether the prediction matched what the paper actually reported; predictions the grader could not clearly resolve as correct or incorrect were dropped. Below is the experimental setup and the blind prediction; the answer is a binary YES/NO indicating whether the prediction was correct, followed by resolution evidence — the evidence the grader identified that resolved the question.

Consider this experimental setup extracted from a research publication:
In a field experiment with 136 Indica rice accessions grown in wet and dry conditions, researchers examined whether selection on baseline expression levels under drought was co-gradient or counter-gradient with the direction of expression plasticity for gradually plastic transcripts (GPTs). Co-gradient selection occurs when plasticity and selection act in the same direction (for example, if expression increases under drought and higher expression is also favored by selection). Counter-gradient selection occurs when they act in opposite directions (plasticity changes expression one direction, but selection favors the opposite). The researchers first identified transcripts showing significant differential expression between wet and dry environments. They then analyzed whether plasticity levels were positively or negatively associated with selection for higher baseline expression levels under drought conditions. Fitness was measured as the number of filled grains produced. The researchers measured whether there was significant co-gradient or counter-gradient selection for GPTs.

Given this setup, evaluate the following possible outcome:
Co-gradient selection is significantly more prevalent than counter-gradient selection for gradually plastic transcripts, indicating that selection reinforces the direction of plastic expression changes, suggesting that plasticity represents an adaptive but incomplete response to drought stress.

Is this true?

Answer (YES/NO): YES